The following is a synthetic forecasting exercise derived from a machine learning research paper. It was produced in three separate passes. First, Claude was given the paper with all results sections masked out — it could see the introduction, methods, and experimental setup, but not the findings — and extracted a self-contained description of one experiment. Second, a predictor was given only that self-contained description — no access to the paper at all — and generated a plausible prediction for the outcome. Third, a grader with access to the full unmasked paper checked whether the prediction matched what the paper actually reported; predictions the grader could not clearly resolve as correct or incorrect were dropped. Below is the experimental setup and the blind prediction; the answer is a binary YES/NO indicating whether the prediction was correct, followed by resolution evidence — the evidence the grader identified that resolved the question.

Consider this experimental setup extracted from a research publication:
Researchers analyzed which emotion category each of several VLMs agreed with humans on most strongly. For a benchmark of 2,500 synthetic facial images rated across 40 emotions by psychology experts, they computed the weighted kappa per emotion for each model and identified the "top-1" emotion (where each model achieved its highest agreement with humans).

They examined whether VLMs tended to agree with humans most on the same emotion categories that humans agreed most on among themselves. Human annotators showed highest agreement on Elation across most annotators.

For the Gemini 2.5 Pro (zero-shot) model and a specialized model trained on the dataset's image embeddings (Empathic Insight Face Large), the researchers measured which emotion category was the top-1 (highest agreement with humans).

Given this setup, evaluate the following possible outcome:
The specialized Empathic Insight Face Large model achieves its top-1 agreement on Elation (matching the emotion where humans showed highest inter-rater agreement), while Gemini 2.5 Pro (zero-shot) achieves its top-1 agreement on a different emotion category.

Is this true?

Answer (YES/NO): NO